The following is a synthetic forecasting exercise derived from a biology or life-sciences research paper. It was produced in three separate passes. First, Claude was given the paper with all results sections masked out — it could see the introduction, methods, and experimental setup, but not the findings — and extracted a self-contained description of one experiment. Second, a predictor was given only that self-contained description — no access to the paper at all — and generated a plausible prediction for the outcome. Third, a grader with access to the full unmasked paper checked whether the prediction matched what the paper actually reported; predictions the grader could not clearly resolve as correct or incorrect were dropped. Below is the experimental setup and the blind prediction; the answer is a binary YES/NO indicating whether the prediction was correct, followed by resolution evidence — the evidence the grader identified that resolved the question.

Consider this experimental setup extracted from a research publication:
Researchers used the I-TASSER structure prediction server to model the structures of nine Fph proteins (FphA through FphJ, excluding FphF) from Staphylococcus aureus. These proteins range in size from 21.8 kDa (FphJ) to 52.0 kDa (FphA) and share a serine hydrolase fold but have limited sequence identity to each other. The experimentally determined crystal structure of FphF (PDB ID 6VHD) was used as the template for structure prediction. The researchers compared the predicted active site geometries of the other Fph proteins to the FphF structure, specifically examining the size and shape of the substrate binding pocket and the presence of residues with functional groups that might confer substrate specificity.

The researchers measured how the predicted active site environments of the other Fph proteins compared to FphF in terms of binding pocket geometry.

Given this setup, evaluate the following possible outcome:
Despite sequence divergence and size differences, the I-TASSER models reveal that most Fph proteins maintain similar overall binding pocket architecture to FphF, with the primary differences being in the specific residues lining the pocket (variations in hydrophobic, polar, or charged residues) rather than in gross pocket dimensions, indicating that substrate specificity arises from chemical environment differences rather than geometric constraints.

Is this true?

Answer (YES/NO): NO